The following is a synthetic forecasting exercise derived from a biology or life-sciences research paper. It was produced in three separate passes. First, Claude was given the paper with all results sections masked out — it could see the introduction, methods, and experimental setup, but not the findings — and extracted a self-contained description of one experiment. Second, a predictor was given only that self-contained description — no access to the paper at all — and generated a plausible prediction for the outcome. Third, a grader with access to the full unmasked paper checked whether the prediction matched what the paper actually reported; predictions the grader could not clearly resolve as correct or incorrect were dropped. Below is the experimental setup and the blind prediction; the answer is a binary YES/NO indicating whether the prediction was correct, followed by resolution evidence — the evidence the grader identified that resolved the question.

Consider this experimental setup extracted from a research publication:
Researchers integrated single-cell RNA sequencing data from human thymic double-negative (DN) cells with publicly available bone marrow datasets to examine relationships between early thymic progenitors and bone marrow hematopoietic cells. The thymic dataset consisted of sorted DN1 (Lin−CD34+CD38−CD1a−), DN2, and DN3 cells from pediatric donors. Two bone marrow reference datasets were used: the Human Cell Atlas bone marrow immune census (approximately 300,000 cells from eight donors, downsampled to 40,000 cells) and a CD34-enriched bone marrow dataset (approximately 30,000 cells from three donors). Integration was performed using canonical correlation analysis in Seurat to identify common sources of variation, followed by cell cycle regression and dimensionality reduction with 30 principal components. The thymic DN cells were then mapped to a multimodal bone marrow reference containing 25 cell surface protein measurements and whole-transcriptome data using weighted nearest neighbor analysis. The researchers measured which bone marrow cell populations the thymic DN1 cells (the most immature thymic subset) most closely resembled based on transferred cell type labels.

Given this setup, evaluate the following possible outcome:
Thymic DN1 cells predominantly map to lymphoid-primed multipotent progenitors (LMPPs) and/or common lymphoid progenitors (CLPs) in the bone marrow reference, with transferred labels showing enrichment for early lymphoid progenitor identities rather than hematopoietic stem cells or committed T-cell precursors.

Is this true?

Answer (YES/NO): NO